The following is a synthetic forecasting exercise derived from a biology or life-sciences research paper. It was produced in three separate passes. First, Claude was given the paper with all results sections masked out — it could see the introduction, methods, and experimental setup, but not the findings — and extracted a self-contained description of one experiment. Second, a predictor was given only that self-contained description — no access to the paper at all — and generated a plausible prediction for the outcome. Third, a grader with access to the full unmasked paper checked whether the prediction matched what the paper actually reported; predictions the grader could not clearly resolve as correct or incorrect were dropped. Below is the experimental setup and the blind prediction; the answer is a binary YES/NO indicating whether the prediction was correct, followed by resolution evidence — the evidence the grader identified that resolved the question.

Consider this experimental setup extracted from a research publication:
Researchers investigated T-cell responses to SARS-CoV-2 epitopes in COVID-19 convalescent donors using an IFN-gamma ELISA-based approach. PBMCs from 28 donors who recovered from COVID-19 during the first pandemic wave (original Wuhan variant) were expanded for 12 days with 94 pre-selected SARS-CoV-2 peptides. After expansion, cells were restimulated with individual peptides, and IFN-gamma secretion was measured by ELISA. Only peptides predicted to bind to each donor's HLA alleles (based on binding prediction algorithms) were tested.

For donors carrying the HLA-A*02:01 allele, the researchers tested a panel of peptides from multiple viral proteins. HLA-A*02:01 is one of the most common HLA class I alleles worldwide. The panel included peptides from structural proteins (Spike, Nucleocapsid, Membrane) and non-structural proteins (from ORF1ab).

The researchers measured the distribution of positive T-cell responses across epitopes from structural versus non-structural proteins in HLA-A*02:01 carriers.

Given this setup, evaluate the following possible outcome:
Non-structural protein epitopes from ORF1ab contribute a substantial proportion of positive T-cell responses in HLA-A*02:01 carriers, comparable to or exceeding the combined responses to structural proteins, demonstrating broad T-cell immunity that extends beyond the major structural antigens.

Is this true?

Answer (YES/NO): YES